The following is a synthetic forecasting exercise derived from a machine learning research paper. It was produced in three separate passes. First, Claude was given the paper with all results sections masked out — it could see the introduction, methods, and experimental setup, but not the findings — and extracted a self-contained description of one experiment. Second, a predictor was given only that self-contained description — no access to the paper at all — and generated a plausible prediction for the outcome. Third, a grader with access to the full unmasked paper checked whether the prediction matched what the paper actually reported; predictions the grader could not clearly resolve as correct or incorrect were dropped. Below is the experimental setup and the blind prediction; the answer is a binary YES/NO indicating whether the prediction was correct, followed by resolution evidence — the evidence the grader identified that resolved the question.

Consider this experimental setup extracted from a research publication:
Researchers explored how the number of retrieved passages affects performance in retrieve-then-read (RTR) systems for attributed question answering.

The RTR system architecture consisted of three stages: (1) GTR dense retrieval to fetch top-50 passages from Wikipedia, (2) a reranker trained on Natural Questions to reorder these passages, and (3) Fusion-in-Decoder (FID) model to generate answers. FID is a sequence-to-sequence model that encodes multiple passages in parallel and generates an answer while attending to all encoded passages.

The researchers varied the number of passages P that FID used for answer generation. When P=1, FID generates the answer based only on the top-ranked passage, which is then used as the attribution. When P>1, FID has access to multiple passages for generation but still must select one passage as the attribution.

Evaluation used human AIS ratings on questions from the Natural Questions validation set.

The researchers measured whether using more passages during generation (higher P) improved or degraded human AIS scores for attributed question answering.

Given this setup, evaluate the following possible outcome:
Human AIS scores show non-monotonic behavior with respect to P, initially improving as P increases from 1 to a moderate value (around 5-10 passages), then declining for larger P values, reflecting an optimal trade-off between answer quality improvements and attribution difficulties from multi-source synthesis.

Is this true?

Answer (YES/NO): NO